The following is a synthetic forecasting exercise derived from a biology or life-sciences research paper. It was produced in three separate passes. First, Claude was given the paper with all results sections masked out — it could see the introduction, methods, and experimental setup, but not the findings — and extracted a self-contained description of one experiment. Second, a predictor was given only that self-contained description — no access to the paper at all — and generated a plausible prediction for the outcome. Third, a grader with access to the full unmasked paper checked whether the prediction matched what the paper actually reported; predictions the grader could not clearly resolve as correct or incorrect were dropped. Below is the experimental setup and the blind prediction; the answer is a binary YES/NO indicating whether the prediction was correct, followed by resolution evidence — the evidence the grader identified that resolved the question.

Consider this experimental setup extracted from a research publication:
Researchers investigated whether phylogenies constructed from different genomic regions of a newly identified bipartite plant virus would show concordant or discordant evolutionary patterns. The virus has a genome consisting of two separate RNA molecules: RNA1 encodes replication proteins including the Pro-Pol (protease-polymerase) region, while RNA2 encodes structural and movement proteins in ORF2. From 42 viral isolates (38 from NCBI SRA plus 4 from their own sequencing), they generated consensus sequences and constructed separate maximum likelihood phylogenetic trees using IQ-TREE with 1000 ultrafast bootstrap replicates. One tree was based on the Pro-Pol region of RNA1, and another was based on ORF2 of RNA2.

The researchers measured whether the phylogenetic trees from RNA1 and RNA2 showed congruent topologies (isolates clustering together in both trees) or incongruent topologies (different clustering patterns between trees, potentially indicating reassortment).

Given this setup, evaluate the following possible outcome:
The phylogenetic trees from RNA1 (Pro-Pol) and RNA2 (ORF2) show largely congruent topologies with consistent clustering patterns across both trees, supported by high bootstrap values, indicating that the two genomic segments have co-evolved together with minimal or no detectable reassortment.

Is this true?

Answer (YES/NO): NO